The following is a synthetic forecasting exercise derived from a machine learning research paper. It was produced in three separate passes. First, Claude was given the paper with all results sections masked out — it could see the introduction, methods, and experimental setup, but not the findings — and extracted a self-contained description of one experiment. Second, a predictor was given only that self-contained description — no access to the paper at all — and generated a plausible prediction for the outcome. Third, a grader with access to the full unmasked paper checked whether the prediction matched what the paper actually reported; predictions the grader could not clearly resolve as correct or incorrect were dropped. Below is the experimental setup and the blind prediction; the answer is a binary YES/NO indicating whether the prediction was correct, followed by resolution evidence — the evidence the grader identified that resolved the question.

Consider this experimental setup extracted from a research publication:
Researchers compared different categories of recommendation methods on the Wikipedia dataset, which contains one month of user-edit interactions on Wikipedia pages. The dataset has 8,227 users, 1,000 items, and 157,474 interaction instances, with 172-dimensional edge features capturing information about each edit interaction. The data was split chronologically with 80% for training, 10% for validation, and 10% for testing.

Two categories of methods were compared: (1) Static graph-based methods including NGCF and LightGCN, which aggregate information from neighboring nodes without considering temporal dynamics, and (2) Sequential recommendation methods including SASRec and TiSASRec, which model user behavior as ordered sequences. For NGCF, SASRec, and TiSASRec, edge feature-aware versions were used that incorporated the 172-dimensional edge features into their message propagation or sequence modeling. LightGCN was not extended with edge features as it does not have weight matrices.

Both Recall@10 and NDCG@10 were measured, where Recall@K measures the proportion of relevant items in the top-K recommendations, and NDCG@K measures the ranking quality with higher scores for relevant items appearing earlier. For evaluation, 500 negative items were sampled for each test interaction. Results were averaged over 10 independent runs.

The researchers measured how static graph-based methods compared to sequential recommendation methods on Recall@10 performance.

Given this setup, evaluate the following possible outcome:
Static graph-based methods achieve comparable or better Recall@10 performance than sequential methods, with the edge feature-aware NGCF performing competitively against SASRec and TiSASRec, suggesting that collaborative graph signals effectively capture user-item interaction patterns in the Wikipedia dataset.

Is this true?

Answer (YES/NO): NO